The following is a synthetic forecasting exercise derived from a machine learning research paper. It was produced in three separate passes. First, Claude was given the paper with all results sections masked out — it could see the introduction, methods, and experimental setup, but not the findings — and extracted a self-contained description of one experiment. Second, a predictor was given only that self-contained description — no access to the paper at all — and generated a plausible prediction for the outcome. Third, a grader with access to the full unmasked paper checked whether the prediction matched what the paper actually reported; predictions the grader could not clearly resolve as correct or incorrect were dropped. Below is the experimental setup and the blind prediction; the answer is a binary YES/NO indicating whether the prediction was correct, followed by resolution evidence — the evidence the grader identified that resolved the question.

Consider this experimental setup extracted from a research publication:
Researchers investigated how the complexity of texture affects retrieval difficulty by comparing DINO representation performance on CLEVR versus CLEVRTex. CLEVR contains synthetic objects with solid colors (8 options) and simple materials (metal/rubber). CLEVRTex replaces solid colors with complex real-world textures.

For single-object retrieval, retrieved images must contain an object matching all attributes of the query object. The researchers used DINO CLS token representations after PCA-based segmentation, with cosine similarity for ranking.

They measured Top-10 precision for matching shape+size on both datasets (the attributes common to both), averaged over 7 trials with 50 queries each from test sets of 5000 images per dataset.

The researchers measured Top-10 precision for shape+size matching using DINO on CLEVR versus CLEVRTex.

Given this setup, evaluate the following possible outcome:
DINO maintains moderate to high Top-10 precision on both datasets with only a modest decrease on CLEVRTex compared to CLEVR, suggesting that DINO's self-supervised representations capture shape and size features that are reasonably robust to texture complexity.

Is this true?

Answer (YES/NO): YES